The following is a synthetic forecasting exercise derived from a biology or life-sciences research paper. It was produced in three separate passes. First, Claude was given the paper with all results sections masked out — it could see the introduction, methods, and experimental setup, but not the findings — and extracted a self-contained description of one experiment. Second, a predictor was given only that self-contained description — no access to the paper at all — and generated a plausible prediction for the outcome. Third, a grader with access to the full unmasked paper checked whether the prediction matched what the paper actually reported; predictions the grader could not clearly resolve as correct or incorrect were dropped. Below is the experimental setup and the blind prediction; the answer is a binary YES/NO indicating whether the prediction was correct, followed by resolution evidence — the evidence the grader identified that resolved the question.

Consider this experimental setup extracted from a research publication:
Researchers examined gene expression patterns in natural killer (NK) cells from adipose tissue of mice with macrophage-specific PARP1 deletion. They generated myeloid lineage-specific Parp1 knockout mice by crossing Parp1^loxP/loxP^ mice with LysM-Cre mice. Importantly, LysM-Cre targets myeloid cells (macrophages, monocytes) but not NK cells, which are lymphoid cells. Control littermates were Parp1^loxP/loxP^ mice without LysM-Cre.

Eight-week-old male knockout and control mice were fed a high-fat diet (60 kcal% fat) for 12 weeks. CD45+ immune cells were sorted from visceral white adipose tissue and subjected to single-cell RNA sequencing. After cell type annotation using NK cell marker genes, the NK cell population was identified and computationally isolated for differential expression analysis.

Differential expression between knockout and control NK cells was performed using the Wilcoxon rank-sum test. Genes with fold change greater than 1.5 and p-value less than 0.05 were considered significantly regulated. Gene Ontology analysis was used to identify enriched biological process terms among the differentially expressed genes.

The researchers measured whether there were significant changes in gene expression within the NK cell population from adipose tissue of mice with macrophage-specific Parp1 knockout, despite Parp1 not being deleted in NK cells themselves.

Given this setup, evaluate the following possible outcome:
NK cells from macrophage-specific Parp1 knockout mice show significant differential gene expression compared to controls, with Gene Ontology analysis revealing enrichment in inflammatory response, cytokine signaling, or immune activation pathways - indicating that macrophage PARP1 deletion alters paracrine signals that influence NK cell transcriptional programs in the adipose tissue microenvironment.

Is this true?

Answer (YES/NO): NO